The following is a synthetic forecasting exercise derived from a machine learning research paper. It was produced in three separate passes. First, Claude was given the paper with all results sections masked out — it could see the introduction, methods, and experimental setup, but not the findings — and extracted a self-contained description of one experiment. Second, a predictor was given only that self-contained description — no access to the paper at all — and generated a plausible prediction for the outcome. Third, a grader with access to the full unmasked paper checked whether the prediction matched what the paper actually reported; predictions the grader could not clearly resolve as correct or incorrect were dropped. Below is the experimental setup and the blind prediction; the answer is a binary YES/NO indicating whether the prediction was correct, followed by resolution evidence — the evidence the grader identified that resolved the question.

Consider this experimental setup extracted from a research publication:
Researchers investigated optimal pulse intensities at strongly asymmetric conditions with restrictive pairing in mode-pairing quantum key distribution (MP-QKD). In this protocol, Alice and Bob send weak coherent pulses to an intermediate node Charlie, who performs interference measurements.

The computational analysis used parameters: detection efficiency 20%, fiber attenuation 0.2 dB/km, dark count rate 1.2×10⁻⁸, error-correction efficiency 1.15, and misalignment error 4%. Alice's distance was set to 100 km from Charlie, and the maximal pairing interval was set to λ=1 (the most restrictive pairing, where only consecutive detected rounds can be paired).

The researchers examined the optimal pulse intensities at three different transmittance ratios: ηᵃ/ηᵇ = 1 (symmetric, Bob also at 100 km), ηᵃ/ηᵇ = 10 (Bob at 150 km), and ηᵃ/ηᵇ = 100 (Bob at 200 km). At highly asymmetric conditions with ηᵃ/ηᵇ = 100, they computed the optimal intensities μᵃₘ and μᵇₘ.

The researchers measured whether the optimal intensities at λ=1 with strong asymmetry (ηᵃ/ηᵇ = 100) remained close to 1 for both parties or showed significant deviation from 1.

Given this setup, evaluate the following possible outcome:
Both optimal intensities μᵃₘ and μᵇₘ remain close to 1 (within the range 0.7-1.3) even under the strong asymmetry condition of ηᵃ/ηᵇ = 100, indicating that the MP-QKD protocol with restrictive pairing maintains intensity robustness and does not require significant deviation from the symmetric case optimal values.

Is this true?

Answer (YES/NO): YES